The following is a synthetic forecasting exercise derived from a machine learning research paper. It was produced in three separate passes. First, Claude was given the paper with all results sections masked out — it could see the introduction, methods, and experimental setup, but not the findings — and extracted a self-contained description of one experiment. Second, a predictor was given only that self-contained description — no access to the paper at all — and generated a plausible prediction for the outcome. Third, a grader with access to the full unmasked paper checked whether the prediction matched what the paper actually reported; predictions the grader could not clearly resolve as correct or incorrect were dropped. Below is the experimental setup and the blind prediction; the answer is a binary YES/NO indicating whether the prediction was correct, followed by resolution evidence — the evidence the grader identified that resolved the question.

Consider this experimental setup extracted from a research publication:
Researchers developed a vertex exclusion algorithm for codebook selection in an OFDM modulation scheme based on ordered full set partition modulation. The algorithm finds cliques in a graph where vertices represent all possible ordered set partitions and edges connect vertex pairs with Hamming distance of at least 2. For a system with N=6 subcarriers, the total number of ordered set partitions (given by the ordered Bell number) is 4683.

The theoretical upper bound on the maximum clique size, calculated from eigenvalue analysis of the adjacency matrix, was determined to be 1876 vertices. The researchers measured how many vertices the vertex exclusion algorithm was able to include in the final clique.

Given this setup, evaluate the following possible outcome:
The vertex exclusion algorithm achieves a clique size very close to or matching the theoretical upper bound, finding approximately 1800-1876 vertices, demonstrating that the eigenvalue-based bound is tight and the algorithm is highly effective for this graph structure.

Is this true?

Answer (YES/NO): NO